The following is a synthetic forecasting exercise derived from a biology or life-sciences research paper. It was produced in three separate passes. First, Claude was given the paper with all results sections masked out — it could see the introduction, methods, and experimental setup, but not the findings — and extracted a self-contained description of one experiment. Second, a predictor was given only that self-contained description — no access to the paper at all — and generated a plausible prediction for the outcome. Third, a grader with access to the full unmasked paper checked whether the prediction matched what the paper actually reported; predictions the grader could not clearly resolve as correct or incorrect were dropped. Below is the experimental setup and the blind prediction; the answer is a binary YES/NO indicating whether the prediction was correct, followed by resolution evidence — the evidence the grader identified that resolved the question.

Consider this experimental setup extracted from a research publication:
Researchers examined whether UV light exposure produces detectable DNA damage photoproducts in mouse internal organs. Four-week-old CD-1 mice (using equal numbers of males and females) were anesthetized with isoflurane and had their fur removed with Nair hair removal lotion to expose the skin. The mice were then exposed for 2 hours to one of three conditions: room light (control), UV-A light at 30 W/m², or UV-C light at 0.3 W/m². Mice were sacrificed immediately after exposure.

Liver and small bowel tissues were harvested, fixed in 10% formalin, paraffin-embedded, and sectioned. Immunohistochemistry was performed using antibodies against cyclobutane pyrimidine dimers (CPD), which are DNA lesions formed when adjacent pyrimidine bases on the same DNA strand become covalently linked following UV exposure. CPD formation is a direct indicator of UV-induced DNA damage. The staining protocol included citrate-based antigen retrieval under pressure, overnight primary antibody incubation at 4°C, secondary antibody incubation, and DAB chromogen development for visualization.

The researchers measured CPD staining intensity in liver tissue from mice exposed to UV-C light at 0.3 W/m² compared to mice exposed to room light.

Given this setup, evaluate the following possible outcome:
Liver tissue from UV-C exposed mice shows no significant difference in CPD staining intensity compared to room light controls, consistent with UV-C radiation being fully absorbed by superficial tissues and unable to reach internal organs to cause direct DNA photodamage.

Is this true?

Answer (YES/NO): NO